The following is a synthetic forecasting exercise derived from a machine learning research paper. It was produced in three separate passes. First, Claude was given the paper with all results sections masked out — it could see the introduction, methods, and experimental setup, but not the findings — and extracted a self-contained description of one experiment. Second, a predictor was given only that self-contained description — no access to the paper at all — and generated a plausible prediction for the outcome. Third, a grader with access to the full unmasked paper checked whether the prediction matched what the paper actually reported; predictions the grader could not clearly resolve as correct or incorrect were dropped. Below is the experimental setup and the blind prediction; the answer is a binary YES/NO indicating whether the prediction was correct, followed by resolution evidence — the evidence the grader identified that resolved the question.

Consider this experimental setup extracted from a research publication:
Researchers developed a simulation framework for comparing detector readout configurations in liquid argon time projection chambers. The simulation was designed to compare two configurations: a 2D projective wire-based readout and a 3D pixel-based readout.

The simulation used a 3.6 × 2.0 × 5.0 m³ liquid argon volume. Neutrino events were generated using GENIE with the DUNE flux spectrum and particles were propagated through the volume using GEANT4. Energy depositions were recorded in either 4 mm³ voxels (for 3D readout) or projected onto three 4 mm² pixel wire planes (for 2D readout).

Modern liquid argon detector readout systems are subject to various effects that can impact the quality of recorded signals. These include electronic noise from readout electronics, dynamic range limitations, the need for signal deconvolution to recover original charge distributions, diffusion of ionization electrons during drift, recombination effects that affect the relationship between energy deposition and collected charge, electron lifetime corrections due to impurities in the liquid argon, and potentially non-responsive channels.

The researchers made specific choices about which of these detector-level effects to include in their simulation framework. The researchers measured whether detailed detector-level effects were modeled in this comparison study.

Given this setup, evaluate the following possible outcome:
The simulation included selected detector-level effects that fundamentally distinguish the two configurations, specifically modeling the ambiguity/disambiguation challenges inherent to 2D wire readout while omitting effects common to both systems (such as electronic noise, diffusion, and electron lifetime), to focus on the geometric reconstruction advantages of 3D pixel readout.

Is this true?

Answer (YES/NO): NO